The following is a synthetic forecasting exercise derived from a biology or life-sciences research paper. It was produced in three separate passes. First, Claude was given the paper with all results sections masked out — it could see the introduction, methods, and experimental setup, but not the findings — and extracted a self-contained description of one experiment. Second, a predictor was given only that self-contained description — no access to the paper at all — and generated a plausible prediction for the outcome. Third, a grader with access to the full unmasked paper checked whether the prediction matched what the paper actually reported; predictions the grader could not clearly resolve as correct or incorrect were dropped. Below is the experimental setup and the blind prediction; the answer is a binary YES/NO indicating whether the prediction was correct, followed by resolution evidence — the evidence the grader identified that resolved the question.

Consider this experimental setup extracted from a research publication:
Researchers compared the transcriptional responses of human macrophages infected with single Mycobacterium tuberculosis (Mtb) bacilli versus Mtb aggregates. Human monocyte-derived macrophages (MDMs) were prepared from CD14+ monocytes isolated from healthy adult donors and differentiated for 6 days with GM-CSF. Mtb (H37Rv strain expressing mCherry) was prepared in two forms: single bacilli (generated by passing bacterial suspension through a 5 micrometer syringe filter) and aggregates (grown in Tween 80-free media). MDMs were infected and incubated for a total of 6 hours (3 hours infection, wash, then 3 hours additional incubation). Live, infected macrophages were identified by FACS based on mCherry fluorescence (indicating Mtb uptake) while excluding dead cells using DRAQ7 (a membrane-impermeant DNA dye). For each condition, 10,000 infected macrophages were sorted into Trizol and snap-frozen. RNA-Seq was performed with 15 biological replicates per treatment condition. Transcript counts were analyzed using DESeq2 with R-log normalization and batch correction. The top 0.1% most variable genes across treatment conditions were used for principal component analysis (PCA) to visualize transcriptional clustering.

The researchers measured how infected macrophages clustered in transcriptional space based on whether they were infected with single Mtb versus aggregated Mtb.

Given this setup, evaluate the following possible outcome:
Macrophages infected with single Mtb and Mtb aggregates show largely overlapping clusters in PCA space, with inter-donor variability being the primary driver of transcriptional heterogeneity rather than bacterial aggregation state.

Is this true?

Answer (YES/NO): NO